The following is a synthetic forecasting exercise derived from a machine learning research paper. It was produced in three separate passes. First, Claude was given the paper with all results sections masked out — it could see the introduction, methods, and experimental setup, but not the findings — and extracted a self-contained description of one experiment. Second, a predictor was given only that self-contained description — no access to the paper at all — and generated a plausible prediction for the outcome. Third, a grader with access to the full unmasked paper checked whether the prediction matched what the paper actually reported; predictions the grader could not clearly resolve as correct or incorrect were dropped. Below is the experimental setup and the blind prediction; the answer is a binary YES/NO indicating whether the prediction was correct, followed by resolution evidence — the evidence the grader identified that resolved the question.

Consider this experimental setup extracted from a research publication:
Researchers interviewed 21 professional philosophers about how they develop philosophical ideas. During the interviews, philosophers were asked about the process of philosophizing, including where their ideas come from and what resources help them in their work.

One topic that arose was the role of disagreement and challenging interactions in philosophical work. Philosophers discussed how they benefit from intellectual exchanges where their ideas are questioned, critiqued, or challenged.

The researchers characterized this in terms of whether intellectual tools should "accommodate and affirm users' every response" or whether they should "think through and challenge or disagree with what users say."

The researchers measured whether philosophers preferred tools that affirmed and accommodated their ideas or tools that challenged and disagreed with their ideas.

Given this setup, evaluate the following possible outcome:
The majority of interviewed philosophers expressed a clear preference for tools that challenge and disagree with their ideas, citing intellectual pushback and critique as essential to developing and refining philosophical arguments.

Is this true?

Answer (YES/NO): YES